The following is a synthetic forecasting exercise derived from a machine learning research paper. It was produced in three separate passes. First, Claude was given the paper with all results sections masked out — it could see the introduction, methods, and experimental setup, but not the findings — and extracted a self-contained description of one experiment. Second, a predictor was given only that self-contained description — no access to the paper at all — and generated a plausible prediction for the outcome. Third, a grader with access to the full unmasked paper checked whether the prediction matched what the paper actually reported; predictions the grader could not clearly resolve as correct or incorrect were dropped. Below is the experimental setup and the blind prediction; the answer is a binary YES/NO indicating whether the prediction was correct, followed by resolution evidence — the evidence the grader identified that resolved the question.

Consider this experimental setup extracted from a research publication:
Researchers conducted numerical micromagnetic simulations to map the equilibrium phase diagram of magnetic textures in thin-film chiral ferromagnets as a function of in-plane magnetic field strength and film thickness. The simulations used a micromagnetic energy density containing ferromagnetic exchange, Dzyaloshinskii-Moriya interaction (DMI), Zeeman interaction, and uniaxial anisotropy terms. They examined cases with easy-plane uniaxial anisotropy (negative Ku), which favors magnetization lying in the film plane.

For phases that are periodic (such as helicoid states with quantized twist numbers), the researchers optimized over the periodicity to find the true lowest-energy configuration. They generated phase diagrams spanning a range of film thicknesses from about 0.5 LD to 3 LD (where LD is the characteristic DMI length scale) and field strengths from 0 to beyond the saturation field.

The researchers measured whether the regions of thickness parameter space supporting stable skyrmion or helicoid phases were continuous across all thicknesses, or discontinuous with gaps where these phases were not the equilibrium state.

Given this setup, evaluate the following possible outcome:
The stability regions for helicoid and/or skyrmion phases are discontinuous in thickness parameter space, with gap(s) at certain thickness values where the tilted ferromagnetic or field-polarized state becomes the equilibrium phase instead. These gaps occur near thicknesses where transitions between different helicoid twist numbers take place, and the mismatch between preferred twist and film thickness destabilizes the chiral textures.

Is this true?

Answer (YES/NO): NO